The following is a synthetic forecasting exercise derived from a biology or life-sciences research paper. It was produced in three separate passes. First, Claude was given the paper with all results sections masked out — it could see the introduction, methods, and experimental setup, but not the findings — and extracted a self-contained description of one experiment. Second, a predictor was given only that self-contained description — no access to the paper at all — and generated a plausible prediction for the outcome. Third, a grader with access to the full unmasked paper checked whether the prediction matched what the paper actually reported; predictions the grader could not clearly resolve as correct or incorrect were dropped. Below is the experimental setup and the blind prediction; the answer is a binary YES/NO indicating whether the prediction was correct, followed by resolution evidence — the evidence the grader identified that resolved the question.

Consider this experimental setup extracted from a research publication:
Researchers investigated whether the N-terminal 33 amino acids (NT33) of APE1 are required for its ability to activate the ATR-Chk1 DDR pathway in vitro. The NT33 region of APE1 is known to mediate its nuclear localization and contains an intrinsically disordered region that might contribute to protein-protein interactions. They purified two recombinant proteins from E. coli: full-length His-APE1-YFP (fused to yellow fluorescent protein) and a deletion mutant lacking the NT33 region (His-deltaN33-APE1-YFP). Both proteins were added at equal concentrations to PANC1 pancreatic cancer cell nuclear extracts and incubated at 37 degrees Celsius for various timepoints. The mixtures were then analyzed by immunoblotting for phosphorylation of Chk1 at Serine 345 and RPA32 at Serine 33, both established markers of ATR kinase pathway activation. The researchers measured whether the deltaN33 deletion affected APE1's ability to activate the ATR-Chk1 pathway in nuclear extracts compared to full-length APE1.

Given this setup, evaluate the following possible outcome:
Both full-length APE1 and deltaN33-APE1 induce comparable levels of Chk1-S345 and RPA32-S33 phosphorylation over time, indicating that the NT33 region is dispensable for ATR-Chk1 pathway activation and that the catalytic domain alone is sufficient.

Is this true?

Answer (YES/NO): NO